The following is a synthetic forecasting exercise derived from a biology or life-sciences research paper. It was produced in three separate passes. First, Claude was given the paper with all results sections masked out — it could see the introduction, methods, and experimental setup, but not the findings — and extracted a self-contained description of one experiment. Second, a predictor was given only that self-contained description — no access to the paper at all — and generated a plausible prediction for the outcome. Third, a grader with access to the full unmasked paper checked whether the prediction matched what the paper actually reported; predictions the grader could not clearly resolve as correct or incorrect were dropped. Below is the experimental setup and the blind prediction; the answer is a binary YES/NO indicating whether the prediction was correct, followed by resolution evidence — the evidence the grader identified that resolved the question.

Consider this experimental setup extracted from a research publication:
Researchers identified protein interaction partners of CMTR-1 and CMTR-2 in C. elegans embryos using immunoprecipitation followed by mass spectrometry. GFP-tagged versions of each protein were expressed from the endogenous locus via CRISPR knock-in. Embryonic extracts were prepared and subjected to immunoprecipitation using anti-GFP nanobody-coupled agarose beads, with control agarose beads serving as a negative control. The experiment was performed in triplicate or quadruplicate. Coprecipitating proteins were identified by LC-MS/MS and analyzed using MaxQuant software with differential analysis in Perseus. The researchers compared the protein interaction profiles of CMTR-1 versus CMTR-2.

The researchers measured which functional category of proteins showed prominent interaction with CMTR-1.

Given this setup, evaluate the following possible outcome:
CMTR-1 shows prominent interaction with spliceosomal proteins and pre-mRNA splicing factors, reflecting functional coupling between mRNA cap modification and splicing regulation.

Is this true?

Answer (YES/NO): YES